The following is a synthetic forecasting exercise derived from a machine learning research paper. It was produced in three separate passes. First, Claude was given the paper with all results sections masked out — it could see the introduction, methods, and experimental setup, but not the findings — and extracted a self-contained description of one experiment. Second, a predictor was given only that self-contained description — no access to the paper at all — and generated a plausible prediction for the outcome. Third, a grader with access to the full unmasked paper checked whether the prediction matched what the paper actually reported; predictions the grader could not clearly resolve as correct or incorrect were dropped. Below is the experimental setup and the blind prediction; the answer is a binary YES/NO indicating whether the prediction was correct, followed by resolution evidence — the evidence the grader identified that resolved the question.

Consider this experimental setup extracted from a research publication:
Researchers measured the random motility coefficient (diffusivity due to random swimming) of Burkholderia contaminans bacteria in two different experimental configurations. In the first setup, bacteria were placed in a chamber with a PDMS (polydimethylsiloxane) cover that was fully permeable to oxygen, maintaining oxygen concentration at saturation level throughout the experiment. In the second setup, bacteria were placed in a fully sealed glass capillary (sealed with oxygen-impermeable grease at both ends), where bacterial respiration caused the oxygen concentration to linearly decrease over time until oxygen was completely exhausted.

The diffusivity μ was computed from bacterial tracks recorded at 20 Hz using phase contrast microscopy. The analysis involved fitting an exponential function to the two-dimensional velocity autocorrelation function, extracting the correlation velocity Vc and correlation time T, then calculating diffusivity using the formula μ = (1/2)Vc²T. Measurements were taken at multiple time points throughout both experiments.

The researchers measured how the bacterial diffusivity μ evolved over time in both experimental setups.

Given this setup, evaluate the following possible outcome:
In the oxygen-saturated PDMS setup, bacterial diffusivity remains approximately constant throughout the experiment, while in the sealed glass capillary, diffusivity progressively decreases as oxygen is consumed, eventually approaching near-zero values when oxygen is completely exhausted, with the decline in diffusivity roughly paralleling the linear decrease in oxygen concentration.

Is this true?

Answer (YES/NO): NO